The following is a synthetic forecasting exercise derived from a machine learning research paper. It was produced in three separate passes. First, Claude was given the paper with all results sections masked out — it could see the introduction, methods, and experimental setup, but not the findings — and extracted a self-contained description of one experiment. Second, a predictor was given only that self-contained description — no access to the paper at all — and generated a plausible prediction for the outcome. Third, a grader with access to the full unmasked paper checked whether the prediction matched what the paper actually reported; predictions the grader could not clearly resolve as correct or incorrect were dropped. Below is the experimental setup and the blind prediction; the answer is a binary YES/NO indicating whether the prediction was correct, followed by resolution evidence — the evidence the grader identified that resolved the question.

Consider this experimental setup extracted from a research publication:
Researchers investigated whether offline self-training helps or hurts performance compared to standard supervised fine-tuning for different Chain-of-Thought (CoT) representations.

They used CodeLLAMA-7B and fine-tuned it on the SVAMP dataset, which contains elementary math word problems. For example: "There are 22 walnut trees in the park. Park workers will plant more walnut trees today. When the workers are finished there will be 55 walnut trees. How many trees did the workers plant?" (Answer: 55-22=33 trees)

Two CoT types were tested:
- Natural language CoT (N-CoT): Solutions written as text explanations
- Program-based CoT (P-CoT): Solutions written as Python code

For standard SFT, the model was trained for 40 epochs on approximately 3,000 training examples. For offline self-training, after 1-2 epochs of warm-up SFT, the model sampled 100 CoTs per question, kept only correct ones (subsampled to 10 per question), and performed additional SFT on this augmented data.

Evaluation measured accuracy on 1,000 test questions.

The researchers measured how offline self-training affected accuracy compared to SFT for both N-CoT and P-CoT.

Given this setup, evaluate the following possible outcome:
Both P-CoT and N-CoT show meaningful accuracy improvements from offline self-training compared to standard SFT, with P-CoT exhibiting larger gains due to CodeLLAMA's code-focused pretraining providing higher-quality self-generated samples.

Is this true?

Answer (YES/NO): NO